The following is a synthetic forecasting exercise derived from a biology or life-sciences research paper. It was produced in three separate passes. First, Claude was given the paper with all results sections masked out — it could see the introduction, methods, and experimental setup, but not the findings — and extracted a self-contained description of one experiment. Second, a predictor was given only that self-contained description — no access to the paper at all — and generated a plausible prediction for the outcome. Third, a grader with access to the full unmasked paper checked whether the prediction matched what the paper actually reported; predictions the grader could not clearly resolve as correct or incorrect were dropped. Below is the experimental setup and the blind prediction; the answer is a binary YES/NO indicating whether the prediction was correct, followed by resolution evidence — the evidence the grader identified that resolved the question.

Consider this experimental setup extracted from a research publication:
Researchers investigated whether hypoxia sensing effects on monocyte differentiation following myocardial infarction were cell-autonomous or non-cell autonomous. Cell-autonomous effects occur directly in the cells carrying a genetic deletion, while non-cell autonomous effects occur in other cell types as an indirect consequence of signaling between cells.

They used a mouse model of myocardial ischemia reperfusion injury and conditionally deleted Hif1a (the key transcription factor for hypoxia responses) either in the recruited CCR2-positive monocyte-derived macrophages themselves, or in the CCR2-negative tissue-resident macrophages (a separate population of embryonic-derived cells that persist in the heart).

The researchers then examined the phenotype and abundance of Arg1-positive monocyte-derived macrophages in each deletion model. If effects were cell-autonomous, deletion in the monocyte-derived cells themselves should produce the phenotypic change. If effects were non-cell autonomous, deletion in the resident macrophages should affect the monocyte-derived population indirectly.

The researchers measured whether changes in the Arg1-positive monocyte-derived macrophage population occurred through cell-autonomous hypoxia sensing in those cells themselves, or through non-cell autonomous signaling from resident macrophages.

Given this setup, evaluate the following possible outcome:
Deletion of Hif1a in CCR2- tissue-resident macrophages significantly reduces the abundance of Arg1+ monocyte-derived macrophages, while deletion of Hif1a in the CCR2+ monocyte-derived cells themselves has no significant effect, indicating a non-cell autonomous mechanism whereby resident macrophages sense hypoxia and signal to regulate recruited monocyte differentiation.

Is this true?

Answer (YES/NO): NO